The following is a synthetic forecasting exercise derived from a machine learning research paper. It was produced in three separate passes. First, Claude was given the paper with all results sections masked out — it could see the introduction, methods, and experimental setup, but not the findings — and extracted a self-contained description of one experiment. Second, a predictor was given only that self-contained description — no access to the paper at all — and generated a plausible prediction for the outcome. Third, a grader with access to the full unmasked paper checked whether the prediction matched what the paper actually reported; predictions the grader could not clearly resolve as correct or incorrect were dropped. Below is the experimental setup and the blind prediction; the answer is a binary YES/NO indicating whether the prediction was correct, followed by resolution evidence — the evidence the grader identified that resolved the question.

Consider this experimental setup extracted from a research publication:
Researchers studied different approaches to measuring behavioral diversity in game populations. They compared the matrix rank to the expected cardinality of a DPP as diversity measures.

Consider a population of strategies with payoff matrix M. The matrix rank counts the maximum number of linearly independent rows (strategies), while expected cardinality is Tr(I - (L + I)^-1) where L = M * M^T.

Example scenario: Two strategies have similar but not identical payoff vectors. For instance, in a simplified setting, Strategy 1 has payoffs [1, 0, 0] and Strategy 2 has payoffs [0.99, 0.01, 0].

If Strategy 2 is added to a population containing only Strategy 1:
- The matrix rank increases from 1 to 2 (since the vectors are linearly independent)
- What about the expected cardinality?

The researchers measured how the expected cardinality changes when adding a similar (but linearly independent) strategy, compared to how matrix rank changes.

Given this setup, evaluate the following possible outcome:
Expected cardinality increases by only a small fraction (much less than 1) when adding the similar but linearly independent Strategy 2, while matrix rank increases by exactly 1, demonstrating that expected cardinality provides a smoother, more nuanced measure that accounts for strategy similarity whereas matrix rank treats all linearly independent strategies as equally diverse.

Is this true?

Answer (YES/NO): YES